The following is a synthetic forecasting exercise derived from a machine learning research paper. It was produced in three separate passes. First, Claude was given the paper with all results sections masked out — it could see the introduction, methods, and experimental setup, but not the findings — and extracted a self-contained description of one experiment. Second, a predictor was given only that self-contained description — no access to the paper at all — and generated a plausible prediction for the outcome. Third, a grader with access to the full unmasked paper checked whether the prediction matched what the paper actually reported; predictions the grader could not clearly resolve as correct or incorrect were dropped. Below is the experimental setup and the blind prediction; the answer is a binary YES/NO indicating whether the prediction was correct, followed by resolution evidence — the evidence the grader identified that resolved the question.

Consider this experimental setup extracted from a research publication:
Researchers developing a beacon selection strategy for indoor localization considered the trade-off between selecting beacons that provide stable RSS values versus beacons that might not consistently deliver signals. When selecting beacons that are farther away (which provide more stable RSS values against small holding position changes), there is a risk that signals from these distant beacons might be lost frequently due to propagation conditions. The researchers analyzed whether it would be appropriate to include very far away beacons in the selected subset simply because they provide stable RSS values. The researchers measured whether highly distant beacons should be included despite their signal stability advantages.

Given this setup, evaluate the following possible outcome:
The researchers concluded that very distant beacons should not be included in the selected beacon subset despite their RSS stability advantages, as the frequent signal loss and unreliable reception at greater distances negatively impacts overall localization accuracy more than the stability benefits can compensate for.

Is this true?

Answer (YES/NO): YES